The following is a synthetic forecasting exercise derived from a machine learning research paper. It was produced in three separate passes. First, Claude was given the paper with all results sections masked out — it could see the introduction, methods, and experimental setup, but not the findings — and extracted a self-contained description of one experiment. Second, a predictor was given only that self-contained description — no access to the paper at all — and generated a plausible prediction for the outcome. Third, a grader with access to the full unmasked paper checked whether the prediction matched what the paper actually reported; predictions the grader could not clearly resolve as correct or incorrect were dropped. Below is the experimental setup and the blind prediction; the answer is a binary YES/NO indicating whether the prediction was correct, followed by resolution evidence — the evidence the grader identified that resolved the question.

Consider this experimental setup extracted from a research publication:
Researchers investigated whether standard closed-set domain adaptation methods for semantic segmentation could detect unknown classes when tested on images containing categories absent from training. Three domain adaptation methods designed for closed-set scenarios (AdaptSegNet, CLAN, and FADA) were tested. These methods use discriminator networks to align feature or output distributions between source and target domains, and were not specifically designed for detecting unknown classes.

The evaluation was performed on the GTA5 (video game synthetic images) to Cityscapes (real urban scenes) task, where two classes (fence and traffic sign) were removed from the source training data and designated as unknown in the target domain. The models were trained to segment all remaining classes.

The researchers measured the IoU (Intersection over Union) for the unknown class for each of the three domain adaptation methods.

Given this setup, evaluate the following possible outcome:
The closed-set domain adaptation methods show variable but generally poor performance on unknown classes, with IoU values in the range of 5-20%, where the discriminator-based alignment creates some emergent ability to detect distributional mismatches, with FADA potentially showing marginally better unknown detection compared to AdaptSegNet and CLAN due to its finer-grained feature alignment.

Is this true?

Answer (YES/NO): NO